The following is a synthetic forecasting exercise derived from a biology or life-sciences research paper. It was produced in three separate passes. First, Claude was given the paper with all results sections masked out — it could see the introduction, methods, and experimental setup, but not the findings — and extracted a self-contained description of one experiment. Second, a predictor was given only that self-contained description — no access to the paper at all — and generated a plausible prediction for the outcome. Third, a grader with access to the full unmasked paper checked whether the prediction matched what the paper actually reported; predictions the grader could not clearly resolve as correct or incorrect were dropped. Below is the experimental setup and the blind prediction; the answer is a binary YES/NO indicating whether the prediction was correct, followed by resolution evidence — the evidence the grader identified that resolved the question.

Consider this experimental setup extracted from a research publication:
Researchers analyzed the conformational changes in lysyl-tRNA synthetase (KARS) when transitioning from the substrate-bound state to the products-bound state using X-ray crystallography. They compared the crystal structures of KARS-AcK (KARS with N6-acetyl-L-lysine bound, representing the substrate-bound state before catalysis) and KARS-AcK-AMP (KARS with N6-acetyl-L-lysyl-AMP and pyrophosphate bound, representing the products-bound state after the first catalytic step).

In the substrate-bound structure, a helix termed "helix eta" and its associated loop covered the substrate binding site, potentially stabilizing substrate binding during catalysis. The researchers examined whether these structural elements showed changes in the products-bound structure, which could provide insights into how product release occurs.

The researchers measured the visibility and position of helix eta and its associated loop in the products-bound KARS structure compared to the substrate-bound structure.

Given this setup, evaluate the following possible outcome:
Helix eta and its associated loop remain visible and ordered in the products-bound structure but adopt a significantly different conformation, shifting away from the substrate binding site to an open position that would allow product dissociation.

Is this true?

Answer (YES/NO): NO